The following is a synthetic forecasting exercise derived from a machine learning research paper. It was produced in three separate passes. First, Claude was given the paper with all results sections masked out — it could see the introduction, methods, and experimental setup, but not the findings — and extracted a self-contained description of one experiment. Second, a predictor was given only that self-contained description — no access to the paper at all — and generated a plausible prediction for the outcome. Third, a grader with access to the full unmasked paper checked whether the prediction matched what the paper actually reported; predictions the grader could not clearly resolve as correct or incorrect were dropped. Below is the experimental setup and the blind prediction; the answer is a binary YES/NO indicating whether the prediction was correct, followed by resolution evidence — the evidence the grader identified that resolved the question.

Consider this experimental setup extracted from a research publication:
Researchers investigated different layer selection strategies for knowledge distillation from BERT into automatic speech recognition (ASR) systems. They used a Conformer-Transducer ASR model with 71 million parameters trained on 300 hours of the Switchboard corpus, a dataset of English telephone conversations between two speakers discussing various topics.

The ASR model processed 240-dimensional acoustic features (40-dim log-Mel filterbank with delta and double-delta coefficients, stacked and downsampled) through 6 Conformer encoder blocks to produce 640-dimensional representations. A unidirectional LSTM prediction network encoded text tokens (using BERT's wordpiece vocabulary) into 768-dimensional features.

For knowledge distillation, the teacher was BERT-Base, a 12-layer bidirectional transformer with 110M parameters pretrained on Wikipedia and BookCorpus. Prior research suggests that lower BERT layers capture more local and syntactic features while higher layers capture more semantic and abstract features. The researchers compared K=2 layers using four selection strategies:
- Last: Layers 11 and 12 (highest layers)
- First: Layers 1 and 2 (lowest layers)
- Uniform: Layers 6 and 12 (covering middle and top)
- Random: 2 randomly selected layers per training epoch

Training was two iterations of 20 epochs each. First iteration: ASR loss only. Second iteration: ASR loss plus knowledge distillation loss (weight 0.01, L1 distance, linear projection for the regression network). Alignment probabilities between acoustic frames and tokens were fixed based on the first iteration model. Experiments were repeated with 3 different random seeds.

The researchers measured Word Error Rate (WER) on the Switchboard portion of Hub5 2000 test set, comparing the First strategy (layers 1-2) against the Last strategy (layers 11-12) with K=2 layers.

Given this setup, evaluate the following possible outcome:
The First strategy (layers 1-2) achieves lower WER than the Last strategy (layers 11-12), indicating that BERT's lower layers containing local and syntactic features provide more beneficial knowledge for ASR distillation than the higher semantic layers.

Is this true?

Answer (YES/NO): NO